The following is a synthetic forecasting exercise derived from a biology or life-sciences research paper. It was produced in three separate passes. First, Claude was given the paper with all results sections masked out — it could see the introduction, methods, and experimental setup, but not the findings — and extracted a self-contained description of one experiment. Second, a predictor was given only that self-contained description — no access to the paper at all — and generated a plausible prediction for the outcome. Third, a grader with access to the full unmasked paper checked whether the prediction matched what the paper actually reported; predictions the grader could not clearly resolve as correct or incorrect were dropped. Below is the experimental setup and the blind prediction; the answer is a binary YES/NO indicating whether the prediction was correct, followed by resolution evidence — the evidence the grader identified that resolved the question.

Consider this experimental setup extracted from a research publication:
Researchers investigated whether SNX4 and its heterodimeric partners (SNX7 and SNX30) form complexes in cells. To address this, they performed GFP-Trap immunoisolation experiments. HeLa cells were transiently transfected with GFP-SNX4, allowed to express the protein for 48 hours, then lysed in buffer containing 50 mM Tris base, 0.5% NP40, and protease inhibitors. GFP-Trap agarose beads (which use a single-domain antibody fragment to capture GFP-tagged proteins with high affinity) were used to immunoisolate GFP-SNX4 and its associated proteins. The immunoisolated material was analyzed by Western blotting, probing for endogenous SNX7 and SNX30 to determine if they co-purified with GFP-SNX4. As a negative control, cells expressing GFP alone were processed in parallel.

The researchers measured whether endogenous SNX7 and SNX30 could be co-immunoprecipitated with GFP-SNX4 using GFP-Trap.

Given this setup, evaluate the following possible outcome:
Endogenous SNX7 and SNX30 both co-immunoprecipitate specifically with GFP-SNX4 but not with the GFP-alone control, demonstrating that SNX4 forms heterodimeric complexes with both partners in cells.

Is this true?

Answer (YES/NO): YES